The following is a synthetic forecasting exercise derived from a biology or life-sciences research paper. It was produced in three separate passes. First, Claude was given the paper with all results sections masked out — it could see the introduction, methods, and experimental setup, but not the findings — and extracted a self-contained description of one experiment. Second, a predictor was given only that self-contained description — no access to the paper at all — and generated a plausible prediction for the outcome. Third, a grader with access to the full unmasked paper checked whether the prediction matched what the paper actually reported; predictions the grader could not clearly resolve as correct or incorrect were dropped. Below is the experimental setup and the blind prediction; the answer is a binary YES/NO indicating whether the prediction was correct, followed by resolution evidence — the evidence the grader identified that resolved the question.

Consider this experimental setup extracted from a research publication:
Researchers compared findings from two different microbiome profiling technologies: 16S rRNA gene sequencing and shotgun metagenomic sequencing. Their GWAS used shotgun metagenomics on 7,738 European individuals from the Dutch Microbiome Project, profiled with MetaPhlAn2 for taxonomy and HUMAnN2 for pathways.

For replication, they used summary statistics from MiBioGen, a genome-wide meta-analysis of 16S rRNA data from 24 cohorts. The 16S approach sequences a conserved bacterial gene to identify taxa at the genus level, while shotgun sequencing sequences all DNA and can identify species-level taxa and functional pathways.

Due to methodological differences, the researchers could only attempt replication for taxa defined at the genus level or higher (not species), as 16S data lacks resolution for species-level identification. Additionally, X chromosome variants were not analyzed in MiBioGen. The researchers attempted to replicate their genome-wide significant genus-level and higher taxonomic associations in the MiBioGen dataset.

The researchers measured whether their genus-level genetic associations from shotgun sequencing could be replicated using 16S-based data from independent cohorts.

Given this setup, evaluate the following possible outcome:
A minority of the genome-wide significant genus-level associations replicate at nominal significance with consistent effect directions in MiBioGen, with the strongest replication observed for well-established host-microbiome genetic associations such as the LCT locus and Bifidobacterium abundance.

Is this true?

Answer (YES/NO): NO